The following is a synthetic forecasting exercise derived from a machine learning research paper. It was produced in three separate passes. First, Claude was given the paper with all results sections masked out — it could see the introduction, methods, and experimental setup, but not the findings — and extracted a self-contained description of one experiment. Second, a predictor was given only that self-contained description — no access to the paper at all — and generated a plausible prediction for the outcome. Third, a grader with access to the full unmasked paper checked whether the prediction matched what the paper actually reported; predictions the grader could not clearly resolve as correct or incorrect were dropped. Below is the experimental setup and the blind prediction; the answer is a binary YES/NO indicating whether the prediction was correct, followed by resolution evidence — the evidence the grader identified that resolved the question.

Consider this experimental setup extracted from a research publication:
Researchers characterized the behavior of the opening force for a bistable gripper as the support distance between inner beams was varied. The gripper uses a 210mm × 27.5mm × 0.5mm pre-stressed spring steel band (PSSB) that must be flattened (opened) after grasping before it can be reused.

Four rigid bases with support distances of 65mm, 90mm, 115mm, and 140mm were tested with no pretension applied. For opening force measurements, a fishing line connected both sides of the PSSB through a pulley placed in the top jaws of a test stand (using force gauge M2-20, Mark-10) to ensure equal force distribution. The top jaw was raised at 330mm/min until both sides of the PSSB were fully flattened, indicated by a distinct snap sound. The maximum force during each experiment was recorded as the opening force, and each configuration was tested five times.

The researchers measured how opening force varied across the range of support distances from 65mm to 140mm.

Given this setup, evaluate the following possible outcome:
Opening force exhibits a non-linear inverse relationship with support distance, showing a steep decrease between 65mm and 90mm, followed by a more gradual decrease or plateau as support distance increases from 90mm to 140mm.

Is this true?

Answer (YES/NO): NO